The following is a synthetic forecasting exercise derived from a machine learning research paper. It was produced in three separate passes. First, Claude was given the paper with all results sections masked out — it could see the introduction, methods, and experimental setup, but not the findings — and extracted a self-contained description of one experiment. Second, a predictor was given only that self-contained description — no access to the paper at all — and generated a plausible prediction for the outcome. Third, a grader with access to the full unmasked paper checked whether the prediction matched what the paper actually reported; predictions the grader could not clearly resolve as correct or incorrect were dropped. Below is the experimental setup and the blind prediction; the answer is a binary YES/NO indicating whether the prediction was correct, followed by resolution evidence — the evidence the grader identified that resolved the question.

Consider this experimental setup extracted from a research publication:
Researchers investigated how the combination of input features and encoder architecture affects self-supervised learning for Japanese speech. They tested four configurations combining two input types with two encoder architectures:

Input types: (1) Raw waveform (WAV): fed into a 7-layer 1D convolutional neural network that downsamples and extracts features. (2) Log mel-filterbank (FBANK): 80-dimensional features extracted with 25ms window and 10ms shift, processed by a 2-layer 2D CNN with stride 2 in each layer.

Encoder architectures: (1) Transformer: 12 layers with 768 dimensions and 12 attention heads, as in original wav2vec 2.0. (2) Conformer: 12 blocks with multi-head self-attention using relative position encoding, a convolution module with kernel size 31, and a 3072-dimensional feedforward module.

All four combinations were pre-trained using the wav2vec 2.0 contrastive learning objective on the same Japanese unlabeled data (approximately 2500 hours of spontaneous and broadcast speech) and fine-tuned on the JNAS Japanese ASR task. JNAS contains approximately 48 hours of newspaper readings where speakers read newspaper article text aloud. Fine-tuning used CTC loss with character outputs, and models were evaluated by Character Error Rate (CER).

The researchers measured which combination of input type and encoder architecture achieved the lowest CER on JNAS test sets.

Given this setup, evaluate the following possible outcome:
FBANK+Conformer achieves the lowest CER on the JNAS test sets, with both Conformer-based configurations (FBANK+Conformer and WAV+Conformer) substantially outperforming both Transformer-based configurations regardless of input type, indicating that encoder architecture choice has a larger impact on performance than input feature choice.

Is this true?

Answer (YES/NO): NO